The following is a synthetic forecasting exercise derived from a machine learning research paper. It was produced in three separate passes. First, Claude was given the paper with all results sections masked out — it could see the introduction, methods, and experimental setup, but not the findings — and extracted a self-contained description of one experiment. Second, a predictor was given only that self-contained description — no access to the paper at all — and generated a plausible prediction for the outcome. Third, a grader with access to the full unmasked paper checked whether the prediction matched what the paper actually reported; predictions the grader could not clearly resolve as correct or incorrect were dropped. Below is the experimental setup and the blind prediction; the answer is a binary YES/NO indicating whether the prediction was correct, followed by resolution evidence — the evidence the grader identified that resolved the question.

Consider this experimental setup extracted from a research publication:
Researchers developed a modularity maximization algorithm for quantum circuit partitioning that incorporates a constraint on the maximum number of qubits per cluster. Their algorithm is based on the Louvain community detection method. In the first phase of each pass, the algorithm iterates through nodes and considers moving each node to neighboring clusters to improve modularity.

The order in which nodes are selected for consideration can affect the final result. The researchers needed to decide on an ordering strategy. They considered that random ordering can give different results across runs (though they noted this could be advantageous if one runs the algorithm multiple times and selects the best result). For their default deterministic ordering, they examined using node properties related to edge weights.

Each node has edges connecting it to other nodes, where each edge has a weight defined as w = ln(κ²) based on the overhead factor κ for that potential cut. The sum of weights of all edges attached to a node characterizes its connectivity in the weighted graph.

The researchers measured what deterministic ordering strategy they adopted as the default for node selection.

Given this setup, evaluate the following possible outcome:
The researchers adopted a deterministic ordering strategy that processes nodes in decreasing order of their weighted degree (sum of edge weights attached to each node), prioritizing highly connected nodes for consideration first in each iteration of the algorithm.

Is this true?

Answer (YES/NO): YES